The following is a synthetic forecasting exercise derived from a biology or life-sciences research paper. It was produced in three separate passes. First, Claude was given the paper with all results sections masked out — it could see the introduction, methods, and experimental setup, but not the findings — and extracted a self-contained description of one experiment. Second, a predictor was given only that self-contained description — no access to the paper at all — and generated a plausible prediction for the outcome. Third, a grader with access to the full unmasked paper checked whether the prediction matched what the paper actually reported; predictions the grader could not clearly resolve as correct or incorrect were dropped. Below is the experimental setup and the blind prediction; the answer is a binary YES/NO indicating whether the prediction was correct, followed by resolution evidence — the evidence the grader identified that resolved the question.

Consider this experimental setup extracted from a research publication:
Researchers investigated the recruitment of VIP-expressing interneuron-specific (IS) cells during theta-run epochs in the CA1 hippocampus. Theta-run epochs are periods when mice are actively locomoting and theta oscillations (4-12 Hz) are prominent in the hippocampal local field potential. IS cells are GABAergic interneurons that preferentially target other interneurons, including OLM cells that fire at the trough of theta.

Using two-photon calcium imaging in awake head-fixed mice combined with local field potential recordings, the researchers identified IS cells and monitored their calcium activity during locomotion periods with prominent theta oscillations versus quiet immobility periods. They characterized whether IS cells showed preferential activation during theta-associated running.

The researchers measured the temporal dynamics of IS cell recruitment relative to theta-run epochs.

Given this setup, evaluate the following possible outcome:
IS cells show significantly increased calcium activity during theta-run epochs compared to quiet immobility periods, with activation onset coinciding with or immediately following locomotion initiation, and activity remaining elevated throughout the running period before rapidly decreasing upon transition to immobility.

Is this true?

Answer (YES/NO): NO